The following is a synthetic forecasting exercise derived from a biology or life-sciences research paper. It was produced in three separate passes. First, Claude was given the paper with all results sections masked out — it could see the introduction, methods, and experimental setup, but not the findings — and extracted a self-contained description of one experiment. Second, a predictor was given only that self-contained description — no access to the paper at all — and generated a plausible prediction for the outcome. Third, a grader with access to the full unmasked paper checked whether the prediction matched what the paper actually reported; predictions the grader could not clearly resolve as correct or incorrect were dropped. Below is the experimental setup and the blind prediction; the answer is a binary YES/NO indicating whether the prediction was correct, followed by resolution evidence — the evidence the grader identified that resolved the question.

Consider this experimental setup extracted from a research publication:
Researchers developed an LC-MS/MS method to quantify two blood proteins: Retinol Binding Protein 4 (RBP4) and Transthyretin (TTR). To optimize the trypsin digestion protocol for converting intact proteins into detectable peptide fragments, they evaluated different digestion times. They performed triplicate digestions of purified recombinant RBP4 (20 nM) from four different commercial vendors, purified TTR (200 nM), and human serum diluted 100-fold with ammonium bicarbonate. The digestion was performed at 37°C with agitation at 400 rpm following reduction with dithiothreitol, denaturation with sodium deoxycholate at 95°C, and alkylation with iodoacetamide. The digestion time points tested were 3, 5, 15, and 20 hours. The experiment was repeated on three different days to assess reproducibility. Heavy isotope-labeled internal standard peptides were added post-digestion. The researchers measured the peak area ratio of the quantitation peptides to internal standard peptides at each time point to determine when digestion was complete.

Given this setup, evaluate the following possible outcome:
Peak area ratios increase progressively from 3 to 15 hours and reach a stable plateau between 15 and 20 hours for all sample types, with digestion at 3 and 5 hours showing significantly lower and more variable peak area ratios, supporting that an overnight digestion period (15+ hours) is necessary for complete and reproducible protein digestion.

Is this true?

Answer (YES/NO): NO